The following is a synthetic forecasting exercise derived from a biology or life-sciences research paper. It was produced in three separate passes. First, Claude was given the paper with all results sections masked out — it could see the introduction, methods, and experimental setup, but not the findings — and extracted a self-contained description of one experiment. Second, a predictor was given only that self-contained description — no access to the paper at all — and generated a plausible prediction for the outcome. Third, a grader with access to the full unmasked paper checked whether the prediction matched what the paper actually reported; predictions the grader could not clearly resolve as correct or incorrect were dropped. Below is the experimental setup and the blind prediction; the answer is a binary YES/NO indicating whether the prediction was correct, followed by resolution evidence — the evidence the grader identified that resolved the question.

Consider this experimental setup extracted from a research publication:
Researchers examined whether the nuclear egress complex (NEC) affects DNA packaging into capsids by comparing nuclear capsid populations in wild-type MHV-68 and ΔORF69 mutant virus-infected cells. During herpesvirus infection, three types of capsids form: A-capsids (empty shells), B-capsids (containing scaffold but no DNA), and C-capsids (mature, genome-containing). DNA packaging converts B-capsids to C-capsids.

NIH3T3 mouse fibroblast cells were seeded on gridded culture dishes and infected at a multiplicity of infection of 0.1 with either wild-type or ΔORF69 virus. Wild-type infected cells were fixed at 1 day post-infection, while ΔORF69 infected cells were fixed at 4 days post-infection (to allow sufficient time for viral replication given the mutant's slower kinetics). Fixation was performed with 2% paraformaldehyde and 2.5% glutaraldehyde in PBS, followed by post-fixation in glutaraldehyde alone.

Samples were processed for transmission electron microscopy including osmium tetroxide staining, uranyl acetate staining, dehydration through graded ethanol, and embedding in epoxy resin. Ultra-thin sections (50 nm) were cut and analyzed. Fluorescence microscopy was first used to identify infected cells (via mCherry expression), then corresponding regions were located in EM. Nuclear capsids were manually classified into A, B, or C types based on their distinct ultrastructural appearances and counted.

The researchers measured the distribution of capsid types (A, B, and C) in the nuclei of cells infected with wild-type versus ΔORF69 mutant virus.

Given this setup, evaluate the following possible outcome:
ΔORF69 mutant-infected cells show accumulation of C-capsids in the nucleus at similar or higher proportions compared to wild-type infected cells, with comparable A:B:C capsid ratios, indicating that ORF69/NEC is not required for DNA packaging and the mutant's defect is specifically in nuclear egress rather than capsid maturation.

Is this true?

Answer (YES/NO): YES